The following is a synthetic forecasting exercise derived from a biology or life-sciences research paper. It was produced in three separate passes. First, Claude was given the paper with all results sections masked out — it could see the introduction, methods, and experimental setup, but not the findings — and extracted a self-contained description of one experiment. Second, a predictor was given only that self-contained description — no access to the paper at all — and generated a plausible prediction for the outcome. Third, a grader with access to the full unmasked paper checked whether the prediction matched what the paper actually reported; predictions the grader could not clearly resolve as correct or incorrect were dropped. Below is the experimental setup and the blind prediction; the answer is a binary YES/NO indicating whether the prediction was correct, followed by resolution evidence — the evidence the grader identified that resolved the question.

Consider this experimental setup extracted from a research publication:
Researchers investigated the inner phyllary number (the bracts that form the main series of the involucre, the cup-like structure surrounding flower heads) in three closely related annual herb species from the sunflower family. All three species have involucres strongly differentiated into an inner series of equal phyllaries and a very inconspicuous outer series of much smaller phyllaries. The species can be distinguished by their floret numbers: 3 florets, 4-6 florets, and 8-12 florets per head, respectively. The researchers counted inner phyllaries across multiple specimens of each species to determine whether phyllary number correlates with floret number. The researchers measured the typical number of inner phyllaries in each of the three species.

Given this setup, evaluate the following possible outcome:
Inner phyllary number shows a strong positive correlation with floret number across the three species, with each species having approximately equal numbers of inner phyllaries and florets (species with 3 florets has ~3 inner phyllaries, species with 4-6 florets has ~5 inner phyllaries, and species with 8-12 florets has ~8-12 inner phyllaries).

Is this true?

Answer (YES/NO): NO